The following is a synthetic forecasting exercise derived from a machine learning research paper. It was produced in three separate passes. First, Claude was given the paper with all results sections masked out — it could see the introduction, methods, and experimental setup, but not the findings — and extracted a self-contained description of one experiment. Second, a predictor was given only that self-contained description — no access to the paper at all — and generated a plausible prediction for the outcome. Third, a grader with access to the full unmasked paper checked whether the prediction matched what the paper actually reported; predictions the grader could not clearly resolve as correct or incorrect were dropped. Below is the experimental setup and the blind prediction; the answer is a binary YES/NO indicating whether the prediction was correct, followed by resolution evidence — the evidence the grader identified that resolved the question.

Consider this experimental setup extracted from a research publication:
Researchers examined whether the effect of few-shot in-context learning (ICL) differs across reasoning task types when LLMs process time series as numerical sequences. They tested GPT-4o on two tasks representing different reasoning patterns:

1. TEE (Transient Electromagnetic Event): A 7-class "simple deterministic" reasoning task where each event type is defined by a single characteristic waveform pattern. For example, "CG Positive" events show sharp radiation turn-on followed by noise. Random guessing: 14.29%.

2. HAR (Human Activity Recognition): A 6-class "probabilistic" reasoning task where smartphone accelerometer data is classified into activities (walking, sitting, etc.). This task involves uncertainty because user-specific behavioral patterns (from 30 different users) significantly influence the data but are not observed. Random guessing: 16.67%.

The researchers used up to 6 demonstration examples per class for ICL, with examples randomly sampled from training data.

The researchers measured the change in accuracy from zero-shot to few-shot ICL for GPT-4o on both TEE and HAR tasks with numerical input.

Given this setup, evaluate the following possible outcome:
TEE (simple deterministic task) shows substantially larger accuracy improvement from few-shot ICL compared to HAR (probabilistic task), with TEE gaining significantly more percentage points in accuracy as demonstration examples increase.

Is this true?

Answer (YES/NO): YES